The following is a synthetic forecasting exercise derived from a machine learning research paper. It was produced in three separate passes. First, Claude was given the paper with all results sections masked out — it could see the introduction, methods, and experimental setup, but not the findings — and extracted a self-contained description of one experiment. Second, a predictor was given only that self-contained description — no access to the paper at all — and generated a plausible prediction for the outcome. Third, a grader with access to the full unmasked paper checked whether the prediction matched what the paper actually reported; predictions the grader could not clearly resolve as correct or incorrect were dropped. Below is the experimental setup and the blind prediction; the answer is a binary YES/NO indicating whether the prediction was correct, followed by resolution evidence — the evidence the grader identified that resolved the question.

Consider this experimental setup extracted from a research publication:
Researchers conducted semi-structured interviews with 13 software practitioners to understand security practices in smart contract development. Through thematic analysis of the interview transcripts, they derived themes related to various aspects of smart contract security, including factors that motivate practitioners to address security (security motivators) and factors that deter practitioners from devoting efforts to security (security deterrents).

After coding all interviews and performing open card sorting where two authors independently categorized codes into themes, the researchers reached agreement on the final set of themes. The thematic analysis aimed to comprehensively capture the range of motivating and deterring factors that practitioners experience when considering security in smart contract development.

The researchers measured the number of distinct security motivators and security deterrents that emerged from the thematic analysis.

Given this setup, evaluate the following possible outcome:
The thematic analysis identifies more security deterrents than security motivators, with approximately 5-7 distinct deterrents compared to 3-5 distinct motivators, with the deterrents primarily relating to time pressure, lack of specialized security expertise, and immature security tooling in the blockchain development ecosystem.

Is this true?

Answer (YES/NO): NO